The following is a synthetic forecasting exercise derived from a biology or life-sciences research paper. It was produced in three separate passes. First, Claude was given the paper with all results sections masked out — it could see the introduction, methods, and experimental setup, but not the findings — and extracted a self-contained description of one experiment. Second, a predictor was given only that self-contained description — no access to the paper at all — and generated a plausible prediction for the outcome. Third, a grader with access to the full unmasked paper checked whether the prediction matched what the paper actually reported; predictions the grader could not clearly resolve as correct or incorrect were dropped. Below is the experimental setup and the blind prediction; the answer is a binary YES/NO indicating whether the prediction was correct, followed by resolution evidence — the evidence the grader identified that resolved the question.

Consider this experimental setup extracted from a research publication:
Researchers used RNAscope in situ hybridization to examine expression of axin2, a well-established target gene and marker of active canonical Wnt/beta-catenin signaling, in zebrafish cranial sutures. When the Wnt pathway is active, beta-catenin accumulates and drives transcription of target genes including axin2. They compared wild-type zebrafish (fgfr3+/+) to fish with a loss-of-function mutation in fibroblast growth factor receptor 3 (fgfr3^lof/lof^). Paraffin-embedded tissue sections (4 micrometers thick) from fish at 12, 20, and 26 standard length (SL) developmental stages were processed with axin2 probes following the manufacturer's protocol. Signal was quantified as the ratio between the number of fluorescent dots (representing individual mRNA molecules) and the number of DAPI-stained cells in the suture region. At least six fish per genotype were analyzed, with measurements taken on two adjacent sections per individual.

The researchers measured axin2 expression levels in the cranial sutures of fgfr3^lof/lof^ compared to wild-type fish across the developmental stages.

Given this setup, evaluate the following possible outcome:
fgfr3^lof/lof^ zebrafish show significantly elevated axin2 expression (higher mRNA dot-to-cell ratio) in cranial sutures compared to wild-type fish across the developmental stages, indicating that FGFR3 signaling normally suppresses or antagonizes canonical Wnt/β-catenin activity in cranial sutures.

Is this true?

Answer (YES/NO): NO